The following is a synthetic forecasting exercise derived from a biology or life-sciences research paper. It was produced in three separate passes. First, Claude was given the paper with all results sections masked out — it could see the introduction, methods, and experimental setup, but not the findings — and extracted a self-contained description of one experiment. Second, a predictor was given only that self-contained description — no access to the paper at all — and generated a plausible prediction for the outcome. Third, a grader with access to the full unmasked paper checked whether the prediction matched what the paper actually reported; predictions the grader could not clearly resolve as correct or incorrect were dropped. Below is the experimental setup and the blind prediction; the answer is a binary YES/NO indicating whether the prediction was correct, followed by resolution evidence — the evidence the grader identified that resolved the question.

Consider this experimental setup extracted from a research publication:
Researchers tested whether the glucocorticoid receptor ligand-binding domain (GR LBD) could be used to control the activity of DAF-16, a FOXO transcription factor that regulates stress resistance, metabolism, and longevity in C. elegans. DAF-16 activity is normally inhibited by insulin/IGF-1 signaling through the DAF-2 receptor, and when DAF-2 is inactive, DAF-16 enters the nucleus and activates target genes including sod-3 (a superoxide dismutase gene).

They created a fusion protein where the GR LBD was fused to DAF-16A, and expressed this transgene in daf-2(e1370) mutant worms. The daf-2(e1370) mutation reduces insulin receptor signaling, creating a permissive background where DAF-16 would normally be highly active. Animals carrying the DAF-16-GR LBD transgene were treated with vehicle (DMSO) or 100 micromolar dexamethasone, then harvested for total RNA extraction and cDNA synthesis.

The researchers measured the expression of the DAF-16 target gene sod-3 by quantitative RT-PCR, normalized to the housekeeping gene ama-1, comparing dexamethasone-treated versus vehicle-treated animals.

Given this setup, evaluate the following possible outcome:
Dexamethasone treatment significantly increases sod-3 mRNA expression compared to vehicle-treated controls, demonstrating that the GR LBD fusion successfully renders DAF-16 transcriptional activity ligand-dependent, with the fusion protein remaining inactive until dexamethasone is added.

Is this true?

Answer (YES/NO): YES